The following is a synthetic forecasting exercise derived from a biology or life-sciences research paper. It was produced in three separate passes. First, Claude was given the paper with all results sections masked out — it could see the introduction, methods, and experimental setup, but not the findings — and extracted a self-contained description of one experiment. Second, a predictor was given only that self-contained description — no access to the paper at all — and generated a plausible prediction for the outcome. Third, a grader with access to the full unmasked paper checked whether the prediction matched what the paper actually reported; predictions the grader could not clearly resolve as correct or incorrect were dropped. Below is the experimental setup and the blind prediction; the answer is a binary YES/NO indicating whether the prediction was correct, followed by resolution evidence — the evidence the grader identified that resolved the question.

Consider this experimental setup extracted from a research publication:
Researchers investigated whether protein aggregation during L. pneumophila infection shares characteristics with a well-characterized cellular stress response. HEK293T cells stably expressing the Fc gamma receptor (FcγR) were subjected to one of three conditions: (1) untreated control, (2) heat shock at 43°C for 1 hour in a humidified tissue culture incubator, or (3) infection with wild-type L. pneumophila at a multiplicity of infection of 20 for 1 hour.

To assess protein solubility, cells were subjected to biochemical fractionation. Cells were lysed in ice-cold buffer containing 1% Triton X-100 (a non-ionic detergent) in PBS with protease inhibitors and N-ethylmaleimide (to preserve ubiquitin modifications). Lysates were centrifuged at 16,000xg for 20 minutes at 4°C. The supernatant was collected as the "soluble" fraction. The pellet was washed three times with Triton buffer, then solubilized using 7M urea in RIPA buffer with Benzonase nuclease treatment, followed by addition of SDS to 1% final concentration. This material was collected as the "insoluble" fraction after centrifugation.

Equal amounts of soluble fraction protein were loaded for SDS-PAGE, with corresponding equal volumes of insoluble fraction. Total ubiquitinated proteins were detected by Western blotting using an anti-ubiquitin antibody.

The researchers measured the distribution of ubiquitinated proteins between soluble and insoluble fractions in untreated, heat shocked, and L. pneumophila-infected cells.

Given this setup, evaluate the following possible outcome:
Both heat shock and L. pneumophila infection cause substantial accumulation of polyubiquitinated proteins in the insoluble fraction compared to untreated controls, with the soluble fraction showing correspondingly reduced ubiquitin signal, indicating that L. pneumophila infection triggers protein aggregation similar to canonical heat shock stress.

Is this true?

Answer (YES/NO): NO